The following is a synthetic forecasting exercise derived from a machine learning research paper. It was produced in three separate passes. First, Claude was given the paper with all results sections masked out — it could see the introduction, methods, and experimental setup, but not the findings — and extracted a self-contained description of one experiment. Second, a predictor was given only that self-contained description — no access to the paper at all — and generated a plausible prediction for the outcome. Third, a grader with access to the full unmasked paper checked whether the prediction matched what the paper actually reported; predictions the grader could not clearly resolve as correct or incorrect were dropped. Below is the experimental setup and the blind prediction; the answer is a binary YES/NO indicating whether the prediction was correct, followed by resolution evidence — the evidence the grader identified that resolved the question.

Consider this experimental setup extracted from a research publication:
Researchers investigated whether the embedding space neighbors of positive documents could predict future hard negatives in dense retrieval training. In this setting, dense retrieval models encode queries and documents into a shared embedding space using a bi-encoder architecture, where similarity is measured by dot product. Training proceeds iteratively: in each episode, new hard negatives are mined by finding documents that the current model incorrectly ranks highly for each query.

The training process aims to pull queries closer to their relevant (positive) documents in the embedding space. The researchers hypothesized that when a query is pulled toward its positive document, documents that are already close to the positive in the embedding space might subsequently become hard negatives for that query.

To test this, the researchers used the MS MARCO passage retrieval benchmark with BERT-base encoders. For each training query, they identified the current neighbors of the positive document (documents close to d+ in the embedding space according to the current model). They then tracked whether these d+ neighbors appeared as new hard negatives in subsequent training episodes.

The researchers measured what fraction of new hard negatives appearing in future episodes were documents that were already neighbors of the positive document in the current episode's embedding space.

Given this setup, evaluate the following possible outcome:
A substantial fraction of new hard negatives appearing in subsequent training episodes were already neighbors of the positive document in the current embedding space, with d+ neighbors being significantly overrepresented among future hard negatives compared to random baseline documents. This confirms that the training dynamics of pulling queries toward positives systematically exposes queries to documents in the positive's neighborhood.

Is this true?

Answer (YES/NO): YES